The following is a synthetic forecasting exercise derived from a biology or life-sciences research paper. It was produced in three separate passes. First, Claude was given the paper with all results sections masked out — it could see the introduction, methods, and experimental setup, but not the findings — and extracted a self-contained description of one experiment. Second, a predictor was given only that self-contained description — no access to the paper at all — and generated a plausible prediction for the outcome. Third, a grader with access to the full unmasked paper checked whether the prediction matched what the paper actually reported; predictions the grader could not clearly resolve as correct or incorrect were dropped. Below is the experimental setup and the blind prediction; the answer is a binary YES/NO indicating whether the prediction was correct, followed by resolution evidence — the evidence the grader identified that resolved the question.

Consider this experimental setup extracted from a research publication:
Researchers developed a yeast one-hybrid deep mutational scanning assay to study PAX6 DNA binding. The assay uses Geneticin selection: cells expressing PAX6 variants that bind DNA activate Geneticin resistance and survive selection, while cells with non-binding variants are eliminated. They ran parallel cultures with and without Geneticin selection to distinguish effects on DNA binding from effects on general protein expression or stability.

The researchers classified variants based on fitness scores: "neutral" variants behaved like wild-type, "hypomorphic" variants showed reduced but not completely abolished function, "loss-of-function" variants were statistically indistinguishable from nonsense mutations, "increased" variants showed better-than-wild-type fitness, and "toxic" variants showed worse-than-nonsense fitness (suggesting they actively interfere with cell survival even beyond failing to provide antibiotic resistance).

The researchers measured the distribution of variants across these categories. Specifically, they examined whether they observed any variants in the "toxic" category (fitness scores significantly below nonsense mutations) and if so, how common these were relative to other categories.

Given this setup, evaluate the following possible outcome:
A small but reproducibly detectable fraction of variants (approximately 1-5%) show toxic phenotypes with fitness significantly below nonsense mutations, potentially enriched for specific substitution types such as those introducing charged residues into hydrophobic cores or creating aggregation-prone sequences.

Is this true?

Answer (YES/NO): NO